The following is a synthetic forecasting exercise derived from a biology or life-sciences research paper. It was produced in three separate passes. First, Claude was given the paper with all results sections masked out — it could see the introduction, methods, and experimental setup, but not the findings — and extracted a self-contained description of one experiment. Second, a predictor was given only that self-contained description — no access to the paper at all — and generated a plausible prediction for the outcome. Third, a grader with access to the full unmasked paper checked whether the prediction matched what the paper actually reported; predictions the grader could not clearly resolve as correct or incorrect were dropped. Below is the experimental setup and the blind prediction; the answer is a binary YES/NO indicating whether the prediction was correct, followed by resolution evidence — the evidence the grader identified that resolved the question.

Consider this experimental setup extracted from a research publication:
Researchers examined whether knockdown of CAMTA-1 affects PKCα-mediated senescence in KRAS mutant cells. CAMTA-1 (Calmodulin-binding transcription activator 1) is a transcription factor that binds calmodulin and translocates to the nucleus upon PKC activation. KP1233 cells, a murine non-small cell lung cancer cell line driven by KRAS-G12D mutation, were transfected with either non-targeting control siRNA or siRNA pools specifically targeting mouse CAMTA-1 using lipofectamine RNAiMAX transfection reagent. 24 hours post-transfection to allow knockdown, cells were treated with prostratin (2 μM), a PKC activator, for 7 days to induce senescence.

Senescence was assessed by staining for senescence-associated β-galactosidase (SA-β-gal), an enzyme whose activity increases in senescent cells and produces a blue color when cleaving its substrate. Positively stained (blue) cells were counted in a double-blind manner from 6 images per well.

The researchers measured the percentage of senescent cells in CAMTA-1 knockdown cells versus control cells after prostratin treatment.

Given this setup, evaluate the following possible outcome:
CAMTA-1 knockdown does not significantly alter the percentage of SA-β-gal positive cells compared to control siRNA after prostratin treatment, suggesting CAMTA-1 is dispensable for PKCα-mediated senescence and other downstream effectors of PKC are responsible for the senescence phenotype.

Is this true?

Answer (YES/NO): YES